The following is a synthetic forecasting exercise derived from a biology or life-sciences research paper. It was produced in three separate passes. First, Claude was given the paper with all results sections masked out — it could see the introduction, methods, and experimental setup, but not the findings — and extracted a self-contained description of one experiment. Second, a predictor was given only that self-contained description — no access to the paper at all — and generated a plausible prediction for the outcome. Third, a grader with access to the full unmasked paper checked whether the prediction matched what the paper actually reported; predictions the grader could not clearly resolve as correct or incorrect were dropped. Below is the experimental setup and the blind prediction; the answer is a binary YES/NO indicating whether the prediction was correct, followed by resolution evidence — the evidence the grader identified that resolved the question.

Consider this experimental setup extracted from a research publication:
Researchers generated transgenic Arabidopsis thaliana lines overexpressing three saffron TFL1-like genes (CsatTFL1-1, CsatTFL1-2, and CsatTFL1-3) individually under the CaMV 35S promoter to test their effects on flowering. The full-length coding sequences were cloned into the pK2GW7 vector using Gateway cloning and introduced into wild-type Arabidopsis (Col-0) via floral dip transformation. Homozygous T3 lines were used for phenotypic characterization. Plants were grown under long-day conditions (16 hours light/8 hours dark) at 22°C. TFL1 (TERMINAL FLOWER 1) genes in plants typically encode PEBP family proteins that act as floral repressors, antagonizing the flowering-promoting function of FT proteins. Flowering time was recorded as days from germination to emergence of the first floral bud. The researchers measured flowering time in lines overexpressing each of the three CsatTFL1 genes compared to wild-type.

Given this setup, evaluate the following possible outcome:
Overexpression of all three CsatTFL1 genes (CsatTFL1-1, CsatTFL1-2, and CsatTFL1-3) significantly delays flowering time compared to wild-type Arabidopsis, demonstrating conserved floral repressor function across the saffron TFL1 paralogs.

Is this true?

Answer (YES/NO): NO